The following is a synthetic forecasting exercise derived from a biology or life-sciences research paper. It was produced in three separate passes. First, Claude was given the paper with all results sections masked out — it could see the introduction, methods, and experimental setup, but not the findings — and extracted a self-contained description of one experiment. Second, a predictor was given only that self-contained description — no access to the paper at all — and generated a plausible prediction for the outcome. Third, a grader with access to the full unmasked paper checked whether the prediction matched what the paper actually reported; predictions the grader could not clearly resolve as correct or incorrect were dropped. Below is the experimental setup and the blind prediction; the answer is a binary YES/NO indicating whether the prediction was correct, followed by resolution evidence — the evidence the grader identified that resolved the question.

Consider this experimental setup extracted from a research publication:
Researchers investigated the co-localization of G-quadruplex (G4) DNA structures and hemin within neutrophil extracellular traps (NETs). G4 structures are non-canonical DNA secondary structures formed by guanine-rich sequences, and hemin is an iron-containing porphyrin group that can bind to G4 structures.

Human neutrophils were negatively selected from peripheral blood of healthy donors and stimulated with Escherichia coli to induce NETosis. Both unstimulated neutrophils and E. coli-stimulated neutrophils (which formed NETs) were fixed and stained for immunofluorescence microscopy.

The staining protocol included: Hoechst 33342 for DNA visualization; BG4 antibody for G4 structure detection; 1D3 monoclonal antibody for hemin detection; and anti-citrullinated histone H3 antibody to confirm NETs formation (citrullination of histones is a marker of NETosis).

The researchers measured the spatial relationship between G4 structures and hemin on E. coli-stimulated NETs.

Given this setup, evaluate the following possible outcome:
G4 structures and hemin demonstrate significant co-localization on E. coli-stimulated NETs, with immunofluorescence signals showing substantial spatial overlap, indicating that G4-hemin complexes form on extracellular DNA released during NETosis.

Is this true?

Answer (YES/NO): YES